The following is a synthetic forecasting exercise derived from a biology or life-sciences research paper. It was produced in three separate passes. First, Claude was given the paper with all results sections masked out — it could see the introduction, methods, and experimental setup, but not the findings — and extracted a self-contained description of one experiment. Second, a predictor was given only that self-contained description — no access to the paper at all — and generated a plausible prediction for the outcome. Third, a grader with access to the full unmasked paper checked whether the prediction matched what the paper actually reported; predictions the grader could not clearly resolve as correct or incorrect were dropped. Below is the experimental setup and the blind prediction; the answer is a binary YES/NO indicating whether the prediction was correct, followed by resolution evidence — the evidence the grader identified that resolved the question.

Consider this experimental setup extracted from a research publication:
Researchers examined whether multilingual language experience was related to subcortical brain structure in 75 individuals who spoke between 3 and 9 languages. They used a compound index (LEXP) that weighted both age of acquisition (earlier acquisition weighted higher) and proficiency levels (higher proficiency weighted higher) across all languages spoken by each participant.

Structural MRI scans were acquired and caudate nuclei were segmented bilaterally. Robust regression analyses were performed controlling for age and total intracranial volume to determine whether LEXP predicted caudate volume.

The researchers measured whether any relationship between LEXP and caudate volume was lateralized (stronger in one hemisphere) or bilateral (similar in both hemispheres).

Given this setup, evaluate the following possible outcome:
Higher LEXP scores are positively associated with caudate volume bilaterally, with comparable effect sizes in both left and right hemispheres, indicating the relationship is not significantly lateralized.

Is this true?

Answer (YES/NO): YES